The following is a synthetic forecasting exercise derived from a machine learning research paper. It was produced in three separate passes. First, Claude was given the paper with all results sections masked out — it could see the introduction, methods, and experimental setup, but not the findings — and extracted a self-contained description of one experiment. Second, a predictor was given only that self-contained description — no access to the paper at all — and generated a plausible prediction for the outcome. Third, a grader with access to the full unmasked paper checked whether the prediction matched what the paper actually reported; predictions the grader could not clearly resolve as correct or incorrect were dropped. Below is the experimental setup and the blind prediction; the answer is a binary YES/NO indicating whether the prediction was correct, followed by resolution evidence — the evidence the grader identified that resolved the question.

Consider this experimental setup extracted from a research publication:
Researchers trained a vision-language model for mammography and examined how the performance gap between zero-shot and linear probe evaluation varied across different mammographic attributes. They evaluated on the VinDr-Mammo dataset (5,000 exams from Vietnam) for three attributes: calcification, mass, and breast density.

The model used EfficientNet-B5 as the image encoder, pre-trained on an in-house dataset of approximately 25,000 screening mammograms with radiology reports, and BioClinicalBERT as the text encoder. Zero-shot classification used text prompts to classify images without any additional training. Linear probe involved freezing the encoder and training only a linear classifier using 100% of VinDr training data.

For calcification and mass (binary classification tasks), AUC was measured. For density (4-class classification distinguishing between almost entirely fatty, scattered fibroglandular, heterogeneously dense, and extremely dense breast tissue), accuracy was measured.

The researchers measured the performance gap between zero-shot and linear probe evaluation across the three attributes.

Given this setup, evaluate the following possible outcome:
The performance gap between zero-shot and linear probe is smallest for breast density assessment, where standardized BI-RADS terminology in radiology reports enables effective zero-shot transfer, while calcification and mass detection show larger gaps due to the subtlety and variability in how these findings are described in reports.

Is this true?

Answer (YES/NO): NO